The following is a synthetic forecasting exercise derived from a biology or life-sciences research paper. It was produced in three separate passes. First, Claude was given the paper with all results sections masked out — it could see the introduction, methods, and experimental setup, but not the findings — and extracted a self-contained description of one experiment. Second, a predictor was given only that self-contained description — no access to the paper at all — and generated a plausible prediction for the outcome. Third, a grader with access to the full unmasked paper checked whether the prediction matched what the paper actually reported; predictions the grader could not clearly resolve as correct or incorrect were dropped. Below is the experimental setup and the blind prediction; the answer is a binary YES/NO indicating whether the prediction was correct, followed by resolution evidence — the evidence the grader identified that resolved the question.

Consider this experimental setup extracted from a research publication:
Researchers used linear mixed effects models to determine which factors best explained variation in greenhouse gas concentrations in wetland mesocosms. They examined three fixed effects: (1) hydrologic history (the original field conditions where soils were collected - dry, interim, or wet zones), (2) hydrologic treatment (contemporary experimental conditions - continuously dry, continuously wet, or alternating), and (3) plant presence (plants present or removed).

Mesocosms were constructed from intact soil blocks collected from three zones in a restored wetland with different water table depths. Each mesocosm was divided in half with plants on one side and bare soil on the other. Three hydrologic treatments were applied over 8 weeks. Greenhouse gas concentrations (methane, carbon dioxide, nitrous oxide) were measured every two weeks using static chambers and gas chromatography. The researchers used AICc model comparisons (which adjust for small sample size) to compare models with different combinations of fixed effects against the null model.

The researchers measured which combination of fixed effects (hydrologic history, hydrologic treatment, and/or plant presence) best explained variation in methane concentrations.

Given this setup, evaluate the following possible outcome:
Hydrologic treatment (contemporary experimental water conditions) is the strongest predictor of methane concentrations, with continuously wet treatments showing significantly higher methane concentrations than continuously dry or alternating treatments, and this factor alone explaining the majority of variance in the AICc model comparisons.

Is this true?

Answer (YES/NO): NO